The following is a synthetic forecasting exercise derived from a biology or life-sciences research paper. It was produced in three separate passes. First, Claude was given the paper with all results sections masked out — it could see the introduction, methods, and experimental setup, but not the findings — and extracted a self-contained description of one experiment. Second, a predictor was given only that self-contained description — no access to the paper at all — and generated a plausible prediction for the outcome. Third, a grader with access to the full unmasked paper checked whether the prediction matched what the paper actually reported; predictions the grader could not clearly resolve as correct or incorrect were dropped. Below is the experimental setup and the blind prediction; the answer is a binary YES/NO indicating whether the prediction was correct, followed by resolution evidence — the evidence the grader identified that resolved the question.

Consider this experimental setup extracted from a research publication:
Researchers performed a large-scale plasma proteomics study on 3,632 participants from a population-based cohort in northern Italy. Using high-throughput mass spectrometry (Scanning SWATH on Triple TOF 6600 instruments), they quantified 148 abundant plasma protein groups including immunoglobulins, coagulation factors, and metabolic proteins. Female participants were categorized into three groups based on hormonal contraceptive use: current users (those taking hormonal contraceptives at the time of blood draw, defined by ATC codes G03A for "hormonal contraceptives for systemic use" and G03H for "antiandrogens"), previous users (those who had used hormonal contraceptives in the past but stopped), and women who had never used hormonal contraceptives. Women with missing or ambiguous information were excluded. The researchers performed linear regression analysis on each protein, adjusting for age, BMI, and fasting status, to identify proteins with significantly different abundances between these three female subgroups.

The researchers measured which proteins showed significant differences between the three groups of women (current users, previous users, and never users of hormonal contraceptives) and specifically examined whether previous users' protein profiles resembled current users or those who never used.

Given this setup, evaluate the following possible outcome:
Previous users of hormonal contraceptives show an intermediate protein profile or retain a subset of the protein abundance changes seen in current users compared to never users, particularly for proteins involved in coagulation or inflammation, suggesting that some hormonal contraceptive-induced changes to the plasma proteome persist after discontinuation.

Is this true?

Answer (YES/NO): NO